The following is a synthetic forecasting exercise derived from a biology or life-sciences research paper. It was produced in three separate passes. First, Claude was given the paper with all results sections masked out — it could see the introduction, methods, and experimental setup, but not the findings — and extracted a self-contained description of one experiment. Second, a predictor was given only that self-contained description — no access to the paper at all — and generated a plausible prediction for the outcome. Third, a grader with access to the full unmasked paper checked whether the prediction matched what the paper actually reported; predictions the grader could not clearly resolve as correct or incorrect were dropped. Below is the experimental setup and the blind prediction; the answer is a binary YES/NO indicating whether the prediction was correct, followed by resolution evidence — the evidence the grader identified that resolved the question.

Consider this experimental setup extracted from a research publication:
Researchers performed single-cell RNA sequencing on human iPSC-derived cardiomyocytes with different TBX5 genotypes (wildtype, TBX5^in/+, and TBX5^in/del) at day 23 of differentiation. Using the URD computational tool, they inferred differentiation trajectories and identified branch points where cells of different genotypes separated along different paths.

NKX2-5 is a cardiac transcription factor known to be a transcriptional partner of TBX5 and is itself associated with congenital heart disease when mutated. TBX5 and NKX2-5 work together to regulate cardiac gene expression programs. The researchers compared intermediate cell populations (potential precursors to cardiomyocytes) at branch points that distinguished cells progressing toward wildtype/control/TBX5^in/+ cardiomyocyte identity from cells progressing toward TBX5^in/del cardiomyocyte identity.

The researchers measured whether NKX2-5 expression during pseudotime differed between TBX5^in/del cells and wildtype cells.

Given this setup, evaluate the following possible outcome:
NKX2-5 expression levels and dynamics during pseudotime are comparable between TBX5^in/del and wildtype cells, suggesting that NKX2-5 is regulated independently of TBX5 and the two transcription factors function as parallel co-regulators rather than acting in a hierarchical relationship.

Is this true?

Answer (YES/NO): NO